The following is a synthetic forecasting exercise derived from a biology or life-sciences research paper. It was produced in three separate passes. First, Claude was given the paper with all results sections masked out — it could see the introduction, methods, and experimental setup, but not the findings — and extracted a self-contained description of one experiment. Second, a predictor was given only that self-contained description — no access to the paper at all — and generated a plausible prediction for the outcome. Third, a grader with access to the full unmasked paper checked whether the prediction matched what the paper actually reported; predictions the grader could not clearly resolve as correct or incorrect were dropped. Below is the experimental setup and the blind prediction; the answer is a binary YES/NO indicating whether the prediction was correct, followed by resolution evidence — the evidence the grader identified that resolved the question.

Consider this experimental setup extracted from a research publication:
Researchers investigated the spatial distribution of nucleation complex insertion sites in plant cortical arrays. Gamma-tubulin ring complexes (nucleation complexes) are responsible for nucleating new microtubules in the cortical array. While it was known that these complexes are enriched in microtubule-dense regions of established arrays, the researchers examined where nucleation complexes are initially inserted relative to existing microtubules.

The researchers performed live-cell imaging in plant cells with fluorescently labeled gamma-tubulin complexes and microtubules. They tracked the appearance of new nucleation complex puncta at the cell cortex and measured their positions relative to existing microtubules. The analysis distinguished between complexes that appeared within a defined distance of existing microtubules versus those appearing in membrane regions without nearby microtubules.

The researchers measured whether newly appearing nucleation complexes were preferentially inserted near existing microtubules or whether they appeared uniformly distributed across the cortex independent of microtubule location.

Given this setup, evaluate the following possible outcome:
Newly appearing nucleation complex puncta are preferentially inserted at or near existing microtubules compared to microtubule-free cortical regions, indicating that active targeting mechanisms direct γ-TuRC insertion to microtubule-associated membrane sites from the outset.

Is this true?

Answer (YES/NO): YES